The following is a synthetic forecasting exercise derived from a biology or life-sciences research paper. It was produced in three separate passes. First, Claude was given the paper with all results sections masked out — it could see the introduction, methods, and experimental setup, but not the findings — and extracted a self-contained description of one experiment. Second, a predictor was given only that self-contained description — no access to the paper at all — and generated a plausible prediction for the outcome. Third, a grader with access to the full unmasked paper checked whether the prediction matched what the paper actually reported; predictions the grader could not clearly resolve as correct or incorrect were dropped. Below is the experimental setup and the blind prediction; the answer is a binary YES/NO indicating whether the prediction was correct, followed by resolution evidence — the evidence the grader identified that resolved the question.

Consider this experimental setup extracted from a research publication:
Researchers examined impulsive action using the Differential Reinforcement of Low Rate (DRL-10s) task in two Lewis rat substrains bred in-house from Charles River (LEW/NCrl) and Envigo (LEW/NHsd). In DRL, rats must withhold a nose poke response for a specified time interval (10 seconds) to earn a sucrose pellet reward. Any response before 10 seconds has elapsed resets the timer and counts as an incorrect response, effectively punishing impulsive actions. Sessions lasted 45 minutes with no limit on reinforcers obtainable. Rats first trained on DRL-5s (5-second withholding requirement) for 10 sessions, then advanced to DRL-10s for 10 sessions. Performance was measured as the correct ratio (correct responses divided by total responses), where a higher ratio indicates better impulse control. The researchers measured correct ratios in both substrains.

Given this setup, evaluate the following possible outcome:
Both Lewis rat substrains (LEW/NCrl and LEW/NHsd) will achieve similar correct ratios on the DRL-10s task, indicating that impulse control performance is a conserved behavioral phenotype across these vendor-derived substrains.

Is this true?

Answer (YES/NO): NO